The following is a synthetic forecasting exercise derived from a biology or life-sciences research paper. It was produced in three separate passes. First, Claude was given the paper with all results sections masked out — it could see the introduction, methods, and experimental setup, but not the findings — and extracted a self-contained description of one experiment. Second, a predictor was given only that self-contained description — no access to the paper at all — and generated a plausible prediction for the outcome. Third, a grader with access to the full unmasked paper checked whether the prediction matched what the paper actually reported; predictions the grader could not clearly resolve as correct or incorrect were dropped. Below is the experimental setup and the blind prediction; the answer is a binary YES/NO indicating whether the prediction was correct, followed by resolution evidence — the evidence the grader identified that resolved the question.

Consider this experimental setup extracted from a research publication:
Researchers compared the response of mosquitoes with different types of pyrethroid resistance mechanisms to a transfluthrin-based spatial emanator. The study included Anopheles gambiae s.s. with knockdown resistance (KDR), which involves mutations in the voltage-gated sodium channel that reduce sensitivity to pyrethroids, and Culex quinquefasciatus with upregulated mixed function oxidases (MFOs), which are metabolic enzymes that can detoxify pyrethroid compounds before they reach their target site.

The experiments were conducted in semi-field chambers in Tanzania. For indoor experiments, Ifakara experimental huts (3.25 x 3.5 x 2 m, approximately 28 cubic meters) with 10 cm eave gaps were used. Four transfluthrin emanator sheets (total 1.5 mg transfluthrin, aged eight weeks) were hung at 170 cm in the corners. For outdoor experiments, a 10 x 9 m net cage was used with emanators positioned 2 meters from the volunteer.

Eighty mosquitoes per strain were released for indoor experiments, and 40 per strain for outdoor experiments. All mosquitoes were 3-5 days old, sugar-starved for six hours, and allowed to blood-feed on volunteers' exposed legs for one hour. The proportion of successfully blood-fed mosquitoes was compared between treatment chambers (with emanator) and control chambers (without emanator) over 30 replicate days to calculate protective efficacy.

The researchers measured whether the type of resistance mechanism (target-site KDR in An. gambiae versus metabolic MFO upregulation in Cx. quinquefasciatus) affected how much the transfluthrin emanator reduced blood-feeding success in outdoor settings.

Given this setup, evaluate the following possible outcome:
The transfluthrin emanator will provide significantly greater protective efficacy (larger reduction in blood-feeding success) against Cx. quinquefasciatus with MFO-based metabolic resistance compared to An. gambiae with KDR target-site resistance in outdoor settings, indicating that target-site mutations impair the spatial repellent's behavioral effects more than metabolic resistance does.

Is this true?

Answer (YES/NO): NO